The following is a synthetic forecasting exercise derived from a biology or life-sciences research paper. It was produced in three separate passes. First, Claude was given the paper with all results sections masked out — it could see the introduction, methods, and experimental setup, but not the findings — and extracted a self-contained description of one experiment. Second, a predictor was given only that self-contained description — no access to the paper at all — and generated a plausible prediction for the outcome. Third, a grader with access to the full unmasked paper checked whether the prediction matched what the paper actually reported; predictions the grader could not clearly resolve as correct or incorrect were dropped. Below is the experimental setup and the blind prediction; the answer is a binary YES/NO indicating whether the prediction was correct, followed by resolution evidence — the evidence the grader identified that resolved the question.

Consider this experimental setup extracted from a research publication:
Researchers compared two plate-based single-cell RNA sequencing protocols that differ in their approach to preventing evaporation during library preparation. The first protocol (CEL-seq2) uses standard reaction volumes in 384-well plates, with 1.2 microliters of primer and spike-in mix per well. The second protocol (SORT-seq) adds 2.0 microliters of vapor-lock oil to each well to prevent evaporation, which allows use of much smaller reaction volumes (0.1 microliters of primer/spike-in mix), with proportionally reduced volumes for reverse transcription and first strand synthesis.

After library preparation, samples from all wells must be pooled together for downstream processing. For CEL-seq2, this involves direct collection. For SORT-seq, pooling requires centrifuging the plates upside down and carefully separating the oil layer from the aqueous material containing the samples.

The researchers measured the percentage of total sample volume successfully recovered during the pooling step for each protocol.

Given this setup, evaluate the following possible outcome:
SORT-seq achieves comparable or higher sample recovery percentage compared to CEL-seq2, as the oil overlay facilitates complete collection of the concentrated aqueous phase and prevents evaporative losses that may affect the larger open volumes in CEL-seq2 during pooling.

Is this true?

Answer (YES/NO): NO